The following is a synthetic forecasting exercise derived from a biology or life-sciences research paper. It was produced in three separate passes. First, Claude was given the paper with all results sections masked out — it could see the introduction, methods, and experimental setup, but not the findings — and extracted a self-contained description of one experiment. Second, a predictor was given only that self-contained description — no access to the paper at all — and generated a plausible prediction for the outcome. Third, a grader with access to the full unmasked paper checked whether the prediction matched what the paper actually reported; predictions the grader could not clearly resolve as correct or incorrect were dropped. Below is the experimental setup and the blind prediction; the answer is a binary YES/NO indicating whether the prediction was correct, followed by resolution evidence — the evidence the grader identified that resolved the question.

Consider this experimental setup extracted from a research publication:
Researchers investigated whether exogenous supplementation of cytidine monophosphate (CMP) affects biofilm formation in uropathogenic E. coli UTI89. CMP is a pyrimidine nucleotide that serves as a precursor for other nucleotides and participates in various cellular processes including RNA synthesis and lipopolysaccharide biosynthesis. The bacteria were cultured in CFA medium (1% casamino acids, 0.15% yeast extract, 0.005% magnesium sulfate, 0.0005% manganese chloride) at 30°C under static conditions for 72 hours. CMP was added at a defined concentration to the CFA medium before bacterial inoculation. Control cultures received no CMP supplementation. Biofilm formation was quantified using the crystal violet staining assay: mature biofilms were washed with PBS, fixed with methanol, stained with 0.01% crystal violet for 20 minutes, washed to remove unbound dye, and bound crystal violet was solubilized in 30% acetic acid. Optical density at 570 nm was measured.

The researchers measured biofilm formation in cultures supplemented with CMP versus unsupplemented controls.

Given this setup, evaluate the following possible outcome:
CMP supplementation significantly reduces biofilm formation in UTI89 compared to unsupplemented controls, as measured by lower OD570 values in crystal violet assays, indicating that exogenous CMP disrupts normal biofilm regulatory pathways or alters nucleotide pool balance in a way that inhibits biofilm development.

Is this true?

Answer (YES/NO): YES